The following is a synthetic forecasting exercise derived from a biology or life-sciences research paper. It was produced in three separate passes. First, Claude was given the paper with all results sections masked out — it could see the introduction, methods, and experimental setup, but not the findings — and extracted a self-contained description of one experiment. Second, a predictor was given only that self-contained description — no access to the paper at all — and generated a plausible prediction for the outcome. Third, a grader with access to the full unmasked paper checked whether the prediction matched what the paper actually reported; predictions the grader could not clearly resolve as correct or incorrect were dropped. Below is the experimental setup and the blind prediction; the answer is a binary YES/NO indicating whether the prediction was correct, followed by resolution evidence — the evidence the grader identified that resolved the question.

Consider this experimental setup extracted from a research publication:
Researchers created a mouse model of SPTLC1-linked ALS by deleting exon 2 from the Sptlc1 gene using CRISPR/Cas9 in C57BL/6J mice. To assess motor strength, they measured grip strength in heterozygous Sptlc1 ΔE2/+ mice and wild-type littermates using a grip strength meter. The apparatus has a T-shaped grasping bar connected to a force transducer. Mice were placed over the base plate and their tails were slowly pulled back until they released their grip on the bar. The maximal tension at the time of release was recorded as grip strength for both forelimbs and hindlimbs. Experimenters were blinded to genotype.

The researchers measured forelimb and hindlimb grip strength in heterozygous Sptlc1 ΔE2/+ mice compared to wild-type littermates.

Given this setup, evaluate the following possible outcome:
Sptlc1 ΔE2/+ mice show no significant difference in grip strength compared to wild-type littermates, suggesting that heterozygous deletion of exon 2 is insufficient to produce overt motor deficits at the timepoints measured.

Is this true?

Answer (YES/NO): YES